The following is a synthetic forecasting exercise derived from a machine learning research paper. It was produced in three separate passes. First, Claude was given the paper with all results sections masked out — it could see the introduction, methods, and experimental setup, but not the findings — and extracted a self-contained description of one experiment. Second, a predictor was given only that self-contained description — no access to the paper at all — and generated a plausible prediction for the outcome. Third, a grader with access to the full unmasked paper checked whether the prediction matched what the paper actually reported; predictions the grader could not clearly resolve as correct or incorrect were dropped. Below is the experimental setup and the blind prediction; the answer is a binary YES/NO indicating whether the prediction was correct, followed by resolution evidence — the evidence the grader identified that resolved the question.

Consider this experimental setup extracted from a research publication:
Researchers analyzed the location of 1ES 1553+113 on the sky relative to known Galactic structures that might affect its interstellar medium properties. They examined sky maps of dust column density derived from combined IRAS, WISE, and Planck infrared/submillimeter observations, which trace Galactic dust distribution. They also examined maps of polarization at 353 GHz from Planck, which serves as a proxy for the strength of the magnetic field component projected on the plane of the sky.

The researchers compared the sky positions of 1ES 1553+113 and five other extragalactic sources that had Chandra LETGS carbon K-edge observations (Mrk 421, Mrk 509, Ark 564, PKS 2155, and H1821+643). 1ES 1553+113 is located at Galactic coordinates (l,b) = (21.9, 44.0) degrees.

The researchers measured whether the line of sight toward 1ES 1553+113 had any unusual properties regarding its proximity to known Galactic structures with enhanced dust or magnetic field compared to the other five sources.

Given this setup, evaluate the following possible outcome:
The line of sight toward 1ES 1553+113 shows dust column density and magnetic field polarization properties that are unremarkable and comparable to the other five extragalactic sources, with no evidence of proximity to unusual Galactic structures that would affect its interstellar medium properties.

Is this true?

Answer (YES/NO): NO